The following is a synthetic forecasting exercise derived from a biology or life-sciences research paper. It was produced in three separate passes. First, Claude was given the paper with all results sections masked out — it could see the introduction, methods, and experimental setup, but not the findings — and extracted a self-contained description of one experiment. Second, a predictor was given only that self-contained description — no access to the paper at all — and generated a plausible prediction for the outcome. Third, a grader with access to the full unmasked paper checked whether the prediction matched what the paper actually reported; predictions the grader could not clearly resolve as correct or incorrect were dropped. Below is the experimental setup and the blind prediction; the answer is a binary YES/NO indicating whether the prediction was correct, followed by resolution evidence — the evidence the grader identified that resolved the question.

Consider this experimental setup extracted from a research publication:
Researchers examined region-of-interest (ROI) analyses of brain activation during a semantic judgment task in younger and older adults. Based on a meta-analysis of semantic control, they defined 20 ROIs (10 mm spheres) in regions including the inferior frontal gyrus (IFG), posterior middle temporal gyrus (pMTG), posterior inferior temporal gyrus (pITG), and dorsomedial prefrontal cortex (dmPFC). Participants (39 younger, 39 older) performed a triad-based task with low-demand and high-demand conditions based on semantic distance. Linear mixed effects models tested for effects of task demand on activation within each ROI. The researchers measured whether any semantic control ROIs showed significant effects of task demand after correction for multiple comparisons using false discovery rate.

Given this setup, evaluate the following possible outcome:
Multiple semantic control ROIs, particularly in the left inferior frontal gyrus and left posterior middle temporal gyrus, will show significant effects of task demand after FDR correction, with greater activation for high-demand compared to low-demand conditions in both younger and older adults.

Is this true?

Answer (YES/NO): NO